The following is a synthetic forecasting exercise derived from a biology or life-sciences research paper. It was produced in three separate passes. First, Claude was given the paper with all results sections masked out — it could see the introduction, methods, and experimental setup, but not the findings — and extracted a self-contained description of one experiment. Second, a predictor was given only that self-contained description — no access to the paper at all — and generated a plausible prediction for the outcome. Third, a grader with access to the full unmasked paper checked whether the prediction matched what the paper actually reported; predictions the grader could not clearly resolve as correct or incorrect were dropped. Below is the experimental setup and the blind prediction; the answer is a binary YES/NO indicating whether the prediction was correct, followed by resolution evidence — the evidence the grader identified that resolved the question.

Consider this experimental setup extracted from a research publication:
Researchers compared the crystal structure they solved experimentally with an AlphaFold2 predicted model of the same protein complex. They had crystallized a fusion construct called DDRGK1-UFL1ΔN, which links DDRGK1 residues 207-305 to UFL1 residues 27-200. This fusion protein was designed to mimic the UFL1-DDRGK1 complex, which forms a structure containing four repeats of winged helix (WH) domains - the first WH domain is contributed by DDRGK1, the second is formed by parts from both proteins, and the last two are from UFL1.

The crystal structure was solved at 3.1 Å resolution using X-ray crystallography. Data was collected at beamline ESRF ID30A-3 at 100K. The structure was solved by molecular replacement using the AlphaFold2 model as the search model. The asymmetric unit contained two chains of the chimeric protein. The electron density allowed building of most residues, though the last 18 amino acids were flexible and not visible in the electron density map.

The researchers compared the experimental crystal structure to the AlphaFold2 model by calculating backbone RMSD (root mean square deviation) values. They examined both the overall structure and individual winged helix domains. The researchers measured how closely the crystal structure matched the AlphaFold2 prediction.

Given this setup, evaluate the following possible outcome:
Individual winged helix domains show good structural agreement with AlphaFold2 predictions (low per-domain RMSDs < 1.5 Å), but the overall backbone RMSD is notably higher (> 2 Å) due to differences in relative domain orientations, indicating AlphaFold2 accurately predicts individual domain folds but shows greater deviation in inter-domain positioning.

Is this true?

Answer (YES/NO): NO